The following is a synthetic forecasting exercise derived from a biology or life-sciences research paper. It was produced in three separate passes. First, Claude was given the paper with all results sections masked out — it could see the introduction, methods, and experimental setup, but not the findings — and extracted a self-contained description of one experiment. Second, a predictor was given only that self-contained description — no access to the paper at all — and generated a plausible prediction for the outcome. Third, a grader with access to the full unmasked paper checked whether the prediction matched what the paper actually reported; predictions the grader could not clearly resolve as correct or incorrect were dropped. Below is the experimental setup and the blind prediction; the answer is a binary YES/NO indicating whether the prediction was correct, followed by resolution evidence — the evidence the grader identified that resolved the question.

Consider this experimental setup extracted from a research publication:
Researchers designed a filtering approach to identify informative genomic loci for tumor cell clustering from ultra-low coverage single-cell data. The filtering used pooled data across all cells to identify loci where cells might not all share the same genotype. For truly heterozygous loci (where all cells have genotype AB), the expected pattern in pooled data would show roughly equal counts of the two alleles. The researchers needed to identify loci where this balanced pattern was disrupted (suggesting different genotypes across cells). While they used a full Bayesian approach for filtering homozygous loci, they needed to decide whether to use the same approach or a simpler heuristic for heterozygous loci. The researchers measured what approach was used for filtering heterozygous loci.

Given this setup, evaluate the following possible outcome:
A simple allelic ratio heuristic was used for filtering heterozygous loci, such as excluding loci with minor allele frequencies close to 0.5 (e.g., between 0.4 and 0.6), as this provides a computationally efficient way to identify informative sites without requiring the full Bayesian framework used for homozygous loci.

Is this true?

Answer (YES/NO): YES